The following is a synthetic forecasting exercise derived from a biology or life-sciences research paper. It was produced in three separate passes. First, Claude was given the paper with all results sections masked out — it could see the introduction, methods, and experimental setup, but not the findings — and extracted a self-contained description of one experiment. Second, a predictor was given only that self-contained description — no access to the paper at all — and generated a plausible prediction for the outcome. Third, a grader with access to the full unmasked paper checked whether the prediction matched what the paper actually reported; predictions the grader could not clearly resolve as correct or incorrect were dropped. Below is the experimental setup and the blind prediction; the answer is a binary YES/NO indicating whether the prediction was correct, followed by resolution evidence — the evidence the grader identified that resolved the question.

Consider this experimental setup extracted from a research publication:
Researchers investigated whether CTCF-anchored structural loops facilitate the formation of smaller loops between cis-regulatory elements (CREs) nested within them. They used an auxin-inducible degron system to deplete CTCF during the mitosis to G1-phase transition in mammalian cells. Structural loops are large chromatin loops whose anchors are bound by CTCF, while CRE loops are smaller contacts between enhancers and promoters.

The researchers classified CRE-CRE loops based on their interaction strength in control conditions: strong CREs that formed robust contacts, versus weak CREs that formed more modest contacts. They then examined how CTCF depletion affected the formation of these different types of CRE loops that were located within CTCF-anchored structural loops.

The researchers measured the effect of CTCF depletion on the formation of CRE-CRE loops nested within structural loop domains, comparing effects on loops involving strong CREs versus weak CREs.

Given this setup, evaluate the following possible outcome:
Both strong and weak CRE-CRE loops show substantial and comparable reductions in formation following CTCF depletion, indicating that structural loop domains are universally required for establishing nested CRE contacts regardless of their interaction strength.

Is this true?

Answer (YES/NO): NO